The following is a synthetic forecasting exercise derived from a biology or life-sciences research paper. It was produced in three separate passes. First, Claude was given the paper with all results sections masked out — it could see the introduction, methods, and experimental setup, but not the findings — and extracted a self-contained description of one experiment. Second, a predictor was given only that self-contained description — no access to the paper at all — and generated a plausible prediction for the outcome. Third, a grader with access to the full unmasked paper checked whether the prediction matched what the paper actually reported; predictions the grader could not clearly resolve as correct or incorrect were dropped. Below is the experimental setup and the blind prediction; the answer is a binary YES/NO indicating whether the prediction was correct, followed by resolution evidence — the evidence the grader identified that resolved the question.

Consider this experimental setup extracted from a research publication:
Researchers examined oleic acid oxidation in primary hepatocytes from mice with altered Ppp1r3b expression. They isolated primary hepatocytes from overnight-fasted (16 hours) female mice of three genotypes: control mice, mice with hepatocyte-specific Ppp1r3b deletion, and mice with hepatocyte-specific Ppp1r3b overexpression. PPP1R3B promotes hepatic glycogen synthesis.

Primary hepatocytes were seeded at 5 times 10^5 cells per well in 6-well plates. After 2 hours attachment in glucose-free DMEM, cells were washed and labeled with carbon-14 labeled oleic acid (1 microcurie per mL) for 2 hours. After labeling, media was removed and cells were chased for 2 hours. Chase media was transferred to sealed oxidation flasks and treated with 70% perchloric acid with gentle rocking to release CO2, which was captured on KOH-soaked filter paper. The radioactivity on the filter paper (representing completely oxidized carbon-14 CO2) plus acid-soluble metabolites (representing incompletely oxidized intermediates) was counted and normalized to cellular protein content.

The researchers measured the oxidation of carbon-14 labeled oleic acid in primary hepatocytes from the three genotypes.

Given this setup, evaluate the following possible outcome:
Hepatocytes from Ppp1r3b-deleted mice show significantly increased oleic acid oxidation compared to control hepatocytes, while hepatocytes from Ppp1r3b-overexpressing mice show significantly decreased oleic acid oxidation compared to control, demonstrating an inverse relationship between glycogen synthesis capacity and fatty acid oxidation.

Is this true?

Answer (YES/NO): NO